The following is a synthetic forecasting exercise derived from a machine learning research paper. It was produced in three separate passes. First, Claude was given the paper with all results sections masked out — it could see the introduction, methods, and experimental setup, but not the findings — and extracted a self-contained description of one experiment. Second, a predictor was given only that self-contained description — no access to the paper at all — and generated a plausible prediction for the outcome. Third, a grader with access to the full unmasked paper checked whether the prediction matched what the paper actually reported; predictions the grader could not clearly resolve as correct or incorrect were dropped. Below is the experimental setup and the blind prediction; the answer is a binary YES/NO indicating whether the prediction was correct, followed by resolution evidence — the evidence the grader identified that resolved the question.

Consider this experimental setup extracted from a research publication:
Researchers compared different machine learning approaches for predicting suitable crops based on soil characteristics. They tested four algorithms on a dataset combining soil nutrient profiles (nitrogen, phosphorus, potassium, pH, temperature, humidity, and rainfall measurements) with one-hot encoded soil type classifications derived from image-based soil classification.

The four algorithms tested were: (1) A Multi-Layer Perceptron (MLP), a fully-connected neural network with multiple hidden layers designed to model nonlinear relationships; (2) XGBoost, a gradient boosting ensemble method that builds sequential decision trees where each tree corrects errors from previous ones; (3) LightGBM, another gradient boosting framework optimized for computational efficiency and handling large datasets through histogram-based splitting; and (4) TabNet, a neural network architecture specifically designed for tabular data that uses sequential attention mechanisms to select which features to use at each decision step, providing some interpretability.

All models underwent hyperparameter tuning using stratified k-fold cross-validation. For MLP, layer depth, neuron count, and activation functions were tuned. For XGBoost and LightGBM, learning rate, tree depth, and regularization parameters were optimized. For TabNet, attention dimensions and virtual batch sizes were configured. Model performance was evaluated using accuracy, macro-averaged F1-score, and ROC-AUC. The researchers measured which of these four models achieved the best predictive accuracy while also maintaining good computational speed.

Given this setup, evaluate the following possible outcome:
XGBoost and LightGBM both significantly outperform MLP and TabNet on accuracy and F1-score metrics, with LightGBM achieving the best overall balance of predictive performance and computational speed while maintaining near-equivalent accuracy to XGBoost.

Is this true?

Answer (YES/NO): NO